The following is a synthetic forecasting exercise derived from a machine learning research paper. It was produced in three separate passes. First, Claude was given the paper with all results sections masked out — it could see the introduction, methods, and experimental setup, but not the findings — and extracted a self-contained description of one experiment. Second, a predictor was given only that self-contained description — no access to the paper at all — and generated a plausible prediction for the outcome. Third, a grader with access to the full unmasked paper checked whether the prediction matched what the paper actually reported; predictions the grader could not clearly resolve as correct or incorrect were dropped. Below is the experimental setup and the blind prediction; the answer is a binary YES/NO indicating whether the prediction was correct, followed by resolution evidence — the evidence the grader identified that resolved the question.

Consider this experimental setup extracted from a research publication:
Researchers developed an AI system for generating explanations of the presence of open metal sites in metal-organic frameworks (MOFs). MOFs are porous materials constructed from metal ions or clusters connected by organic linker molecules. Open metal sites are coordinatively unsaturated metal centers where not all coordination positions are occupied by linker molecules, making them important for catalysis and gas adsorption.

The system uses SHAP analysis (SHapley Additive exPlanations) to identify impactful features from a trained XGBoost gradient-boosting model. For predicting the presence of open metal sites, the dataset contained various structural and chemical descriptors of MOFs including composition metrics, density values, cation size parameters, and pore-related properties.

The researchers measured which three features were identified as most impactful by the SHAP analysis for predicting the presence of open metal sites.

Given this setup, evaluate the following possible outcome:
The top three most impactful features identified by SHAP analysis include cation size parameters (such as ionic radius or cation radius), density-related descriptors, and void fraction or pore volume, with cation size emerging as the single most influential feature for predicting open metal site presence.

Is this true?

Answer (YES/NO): NO